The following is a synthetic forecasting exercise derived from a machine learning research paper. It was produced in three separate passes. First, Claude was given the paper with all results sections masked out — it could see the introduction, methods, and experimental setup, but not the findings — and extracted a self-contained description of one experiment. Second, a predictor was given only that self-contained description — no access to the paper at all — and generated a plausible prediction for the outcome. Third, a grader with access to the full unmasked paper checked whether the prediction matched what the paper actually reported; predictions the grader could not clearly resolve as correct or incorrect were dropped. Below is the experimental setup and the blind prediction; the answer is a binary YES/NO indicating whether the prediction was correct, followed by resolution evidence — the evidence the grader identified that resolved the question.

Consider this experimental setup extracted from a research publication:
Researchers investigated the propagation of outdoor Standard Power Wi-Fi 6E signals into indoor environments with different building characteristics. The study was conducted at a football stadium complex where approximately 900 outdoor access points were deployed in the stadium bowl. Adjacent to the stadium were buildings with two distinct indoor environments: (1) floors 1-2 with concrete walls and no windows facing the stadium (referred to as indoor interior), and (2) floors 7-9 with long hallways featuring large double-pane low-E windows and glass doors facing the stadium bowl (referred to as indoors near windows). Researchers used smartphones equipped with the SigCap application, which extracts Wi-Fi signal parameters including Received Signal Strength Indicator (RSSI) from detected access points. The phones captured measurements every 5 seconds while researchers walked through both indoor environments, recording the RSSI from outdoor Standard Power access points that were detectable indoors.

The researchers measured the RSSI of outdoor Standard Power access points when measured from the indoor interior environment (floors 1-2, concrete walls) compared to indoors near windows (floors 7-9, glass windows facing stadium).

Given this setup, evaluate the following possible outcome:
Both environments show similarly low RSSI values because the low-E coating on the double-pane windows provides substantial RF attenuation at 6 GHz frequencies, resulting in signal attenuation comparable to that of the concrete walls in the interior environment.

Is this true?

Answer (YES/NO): NO